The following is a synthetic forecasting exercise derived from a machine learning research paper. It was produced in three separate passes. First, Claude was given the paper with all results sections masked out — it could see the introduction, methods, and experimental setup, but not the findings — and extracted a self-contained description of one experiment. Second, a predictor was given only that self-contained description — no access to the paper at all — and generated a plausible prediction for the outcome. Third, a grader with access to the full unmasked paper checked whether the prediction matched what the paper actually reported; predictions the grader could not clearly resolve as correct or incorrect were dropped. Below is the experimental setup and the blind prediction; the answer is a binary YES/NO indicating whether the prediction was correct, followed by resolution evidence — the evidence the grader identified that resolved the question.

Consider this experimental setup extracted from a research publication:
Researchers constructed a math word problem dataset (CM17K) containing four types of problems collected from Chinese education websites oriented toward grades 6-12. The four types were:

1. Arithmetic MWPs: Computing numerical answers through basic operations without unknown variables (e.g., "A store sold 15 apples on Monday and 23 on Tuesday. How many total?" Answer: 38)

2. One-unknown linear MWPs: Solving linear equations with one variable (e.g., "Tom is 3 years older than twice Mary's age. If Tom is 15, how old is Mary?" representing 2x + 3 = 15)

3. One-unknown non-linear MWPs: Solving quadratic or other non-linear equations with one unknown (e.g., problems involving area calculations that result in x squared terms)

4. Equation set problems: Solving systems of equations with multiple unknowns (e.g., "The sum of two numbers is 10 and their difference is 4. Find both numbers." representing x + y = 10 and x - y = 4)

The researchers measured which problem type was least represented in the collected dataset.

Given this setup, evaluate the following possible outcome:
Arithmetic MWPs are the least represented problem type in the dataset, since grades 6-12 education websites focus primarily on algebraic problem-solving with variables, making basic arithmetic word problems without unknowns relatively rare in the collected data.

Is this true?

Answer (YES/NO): NO